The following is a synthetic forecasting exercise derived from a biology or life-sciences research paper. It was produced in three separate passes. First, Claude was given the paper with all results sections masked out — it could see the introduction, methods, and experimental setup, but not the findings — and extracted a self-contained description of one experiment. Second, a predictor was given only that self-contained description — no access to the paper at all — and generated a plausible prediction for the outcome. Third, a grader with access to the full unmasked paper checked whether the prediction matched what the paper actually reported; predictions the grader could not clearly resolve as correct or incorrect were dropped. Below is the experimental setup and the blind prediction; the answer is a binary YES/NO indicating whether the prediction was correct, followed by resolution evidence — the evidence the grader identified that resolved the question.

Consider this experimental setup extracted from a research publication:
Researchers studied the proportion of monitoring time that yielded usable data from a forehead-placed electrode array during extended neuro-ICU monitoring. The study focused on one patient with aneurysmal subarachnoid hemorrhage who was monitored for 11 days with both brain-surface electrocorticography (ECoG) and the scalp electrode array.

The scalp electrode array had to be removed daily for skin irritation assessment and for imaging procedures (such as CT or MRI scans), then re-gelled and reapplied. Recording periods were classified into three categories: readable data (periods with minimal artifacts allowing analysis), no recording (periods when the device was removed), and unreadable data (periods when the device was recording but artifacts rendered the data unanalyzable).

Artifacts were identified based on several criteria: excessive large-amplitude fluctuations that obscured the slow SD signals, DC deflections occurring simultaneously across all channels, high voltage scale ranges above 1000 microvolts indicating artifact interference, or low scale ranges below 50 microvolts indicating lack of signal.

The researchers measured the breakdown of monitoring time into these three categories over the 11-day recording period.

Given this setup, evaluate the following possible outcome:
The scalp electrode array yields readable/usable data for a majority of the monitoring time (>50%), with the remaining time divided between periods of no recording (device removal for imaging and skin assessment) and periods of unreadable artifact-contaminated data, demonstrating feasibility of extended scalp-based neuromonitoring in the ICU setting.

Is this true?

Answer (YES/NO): NO